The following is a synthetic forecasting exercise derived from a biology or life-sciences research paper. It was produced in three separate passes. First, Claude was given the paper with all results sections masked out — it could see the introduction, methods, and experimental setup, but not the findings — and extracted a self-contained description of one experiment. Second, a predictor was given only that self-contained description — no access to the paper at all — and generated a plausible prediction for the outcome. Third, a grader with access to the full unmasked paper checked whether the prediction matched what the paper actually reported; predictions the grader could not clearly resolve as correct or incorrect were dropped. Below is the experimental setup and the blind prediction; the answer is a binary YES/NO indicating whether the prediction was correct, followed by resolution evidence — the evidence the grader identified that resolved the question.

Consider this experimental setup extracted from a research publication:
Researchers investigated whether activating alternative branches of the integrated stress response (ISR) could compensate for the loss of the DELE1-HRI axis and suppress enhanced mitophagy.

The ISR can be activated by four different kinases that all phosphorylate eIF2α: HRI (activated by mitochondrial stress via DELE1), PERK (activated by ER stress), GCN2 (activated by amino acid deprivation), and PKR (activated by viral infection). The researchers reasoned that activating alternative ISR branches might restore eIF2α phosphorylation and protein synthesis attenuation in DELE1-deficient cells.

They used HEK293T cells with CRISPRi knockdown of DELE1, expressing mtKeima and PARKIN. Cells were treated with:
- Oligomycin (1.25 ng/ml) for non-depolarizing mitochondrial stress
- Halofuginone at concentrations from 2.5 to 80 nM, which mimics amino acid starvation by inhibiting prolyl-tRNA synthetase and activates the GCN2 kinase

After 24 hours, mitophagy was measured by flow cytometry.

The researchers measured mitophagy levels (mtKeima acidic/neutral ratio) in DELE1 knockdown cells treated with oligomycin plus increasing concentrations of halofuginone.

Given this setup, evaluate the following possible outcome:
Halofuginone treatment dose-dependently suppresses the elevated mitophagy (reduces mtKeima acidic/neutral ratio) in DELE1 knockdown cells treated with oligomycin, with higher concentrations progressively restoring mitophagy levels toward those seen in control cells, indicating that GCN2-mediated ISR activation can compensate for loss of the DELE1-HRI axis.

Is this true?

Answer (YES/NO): YES